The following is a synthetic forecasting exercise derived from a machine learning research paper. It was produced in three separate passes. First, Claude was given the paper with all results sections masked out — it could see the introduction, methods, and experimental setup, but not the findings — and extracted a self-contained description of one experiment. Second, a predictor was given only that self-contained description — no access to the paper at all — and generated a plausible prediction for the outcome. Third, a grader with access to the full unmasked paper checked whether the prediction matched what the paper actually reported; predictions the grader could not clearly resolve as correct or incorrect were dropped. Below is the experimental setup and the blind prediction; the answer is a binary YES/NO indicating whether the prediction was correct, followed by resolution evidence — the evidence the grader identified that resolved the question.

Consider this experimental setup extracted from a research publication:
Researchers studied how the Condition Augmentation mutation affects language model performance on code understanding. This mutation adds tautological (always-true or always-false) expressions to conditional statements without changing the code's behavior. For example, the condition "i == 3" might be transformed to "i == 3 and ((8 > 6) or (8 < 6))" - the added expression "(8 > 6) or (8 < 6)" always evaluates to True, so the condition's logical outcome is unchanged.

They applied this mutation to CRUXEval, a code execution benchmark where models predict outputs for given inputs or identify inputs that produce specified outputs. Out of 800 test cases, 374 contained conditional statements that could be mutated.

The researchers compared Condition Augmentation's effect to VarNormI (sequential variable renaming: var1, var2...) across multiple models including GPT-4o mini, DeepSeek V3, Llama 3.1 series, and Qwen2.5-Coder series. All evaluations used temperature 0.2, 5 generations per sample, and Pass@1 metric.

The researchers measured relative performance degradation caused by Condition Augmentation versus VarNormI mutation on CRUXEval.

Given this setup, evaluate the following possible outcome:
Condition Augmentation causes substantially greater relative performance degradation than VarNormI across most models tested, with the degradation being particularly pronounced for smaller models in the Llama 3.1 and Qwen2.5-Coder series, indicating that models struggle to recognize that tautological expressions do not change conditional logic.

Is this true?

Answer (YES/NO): NO